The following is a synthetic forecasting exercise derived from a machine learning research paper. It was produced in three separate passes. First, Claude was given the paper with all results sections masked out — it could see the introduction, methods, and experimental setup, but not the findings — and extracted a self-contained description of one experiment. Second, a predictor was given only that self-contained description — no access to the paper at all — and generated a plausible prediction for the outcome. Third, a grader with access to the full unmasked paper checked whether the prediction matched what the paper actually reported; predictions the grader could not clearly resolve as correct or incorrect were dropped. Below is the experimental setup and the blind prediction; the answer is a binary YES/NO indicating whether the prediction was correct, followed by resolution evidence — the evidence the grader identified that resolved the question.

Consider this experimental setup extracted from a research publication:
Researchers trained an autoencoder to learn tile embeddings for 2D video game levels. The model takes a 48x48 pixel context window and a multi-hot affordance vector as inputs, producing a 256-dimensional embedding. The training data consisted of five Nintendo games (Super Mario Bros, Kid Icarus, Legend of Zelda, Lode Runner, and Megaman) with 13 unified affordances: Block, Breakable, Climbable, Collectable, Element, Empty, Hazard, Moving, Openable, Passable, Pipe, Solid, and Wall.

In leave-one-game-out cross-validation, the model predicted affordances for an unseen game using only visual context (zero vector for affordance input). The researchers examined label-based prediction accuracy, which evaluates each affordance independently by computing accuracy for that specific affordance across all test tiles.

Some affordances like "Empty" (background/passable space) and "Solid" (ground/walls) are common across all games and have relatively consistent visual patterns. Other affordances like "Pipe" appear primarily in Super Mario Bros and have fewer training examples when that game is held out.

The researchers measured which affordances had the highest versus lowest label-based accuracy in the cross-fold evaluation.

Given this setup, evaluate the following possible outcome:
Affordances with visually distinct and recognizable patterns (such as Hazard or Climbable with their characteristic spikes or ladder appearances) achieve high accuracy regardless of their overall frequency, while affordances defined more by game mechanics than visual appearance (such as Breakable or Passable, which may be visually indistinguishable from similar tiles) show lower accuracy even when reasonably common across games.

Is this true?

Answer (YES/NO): NO